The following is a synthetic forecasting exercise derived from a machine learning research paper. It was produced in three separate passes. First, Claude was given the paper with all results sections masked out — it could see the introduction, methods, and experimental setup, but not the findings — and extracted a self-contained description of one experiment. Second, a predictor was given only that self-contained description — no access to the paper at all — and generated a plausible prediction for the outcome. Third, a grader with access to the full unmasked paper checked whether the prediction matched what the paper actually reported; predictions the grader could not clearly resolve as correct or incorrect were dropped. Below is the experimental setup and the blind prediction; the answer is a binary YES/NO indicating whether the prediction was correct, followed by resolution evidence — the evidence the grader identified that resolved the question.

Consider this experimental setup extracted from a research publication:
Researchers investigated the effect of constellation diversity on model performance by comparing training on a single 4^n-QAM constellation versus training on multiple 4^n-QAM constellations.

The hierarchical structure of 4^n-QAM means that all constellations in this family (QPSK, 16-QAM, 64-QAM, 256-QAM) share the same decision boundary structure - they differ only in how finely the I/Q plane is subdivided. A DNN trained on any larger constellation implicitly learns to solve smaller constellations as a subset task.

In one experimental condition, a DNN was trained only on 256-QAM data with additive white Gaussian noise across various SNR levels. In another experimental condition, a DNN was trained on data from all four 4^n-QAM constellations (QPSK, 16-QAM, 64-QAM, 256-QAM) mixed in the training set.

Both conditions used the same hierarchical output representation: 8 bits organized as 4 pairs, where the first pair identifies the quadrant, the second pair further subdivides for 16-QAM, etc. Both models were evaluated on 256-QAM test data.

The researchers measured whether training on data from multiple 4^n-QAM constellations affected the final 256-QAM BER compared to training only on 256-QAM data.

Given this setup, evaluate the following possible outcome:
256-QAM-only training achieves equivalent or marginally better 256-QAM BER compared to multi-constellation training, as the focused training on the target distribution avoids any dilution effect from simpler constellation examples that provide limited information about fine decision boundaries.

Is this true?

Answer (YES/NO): NO